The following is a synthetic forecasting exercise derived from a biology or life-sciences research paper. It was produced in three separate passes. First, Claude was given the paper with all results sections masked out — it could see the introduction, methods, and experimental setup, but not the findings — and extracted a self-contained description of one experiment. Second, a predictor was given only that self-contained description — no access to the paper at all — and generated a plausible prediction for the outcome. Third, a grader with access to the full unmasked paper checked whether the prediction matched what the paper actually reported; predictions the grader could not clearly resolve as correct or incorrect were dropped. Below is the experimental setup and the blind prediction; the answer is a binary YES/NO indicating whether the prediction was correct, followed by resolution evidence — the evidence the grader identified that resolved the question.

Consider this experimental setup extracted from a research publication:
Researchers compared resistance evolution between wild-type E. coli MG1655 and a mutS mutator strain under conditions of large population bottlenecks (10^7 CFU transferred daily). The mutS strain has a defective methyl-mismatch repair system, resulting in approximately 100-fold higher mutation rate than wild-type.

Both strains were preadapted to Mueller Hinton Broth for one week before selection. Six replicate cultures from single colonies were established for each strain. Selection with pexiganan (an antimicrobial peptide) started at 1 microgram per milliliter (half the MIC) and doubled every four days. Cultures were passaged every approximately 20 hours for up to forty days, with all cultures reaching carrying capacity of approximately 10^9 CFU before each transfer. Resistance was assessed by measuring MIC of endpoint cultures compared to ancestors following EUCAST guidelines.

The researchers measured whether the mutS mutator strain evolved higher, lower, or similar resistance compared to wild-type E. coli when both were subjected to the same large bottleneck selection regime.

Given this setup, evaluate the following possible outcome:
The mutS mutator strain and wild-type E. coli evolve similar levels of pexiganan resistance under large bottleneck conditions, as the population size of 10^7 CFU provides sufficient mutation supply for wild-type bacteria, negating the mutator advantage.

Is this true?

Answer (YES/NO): NO